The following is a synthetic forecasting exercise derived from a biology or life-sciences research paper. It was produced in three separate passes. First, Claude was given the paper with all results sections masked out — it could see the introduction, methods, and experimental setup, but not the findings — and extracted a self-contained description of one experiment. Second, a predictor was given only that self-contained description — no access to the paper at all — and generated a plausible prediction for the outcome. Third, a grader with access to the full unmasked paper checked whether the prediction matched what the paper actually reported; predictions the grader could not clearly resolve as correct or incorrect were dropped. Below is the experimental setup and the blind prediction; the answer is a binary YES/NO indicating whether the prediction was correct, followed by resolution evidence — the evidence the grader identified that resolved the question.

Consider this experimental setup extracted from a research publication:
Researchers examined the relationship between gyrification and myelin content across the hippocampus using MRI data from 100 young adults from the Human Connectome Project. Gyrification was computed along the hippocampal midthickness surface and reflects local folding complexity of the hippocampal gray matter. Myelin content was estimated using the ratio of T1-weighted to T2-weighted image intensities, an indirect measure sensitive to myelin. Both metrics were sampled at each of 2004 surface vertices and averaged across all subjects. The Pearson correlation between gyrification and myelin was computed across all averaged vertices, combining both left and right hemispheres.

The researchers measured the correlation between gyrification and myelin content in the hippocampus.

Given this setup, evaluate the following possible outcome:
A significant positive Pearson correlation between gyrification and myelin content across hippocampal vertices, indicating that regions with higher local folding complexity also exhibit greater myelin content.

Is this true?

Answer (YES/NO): NO